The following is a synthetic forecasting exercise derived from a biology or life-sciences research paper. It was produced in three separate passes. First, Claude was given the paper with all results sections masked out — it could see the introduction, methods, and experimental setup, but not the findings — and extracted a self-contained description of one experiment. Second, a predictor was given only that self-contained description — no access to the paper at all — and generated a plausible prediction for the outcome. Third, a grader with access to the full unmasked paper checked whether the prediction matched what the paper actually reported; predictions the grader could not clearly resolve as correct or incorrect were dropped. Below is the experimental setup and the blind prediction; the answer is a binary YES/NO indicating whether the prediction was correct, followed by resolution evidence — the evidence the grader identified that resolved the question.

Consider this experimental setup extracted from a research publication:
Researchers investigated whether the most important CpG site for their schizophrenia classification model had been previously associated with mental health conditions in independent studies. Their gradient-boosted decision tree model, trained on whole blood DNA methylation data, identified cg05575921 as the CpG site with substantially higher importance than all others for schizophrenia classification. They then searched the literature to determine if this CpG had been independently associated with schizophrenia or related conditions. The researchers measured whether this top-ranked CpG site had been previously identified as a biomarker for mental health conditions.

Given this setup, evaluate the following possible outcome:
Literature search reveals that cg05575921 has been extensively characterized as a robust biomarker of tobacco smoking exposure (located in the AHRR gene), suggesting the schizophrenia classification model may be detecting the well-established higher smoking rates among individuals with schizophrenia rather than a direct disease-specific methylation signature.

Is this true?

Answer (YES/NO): NO